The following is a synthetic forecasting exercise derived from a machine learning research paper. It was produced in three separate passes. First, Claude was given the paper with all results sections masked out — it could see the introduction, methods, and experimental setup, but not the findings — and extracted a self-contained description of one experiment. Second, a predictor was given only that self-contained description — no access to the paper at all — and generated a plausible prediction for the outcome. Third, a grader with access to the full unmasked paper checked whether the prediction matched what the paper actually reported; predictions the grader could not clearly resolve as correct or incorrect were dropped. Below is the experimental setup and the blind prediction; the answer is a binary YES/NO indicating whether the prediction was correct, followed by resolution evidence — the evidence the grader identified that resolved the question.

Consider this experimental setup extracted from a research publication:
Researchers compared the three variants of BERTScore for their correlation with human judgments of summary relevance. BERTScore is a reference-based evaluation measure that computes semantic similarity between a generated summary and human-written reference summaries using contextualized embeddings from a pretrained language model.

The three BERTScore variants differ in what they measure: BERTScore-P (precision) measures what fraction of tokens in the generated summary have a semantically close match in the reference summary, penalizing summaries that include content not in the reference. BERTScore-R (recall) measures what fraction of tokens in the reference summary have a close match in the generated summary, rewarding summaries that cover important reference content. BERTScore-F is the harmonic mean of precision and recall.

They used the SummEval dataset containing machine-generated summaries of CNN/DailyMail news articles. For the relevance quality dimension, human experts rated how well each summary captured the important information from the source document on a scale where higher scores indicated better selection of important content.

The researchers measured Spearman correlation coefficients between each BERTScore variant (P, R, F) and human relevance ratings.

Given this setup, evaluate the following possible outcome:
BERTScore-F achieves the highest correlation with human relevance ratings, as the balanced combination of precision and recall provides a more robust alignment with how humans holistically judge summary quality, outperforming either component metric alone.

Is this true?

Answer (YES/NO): NO